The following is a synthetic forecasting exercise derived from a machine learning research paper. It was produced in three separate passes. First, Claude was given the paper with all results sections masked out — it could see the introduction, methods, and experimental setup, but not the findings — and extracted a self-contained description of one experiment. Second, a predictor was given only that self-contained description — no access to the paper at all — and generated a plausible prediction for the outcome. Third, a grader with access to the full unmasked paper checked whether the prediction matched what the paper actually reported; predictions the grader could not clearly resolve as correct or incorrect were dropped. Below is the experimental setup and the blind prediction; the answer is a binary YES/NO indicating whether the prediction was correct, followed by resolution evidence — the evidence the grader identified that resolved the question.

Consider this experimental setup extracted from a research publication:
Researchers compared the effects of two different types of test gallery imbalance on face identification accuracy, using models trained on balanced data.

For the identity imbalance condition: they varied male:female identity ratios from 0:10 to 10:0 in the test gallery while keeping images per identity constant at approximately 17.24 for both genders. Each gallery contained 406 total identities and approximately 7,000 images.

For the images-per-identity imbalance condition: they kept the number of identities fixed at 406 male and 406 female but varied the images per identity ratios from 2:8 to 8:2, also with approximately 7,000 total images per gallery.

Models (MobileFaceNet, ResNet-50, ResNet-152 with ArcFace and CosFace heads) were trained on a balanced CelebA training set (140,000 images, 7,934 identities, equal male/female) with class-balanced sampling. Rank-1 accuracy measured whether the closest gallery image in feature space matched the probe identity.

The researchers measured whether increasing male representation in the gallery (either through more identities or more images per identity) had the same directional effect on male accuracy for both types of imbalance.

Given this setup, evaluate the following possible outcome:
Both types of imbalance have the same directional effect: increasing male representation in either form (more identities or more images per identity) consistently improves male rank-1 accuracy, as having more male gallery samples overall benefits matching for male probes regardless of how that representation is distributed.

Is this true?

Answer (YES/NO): NO